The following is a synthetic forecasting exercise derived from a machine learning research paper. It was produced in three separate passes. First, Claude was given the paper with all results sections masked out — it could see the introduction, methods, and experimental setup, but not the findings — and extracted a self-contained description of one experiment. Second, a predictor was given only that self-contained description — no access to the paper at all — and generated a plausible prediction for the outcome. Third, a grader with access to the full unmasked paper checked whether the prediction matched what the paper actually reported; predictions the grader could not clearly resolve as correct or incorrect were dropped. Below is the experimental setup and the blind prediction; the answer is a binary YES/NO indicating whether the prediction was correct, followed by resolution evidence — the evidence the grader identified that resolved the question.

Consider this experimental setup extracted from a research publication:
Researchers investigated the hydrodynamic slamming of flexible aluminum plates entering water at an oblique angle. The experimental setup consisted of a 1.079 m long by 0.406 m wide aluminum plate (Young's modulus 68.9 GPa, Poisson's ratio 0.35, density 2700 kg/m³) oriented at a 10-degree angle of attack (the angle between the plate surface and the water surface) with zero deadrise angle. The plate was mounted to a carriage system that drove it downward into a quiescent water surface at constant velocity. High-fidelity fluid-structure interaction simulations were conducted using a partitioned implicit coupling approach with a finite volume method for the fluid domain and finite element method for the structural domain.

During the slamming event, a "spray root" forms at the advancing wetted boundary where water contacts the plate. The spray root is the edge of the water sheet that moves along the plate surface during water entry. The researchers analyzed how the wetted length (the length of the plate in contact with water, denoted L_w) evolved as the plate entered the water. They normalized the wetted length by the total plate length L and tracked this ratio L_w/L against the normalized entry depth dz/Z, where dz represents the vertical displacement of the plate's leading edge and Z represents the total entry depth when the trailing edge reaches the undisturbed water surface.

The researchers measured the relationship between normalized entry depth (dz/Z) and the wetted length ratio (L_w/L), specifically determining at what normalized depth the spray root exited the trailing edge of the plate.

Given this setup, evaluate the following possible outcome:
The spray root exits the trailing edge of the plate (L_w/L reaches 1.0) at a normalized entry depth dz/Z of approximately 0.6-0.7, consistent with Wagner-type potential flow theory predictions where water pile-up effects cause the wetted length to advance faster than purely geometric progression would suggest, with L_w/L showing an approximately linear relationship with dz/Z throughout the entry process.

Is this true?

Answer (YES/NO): NO